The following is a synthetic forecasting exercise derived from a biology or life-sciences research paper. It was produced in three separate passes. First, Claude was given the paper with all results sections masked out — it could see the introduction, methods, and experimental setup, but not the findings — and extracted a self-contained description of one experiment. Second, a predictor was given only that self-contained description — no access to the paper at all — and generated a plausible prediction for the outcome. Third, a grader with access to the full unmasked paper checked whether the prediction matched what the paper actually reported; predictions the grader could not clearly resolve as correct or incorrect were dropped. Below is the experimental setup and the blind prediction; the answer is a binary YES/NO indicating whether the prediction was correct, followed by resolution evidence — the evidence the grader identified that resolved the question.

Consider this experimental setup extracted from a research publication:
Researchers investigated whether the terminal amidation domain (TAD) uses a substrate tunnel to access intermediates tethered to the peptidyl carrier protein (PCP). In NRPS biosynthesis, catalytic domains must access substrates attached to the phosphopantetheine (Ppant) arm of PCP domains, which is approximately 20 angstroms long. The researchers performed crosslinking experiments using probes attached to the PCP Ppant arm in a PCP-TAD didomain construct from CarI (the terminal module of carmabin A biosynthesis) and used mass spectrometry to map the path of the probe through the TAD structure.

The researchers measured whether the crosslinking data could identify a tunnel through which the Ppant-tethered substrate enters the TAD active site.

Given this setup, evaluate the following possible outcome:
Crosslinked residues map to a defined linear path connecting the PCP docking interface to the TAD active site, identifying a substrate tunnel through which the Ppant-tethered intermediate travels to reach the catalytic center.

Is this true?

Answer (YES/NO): NO